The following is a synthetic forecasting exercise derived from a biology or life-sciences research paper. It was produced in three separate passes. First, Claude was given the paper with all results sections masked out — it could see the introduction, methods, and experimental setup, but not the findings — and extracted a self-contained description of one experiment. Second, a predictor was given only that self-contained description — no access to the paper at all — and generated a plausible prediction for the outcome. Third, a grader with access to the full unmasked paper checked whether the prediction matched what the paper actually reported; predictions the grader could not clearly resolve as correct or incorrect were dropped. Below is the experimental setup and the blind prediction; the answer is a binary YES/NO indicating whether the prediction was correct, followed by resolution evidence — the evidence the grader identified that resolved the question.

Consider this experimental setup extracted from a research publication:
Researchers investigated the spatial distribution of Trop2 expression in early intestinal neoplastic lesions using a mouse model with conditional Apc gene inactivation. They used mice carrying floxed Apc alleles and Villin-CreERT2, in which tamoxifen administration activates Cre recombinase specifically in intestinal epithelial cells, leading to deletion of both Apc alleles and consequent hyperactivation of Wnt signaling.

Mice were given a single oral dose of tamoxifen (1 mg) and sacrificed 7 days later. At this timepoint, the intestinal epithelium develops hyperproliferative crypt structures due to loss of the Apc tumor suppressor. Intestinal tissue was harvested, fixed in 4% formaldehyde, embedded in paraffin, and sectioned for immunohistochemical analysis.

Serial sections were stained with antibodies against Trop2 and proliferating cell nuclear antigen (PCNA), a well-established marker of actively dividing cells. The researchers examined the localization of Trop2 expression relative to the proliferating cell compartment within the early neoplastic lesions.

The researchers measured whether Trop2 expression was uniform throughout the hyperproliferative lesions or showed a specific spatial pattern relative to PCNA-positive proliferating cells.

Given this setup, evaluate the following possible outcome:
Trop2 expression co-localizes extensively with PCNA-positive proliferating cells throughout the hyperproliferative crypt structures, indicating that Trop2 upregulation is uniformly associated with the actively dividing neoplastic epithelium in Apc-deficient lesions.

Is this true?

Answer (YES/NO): NO